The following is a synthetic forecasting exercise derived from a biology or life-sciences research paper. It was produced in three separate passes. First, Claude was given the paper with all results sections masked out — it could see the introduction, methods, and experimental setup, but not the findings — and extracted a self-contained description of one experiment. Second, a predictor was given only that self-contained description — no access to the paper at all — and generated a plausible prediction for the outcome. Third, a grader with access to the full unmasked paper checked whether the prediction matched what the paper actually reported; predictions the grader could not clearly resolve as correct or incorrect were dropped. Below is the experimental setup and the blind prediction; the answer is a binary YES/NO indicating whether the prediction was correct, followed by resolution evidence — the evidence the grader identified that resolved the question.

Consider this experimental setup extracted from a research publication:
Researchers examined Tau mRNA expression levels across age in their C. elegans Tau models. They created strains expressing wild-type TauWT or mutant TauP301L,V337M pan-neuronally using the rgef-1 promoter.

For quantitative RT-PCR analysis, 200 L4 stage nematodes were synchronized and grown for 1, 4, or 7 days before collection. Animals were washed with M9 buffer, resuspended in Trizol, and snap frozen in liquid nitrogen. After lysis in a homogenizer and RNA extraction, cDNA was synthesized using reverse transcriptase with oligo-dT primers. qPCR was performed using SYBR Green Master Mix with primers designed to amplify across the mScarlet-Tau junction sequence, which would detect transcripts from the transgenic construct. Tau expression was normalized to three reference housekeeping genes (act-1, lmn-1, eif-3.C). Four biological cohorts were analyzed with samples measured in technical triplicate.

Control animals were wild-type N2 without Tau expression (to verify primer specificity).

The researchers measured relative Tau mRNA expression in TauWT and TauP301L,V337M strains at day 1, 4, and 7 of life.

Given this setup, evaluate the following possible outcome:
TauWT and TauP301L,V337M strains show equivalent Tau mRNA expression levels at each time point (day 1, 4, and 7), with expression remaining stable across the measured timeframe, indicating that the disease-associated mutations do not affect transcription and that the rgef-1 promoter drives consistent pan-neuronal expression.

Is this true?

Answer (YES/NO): NO